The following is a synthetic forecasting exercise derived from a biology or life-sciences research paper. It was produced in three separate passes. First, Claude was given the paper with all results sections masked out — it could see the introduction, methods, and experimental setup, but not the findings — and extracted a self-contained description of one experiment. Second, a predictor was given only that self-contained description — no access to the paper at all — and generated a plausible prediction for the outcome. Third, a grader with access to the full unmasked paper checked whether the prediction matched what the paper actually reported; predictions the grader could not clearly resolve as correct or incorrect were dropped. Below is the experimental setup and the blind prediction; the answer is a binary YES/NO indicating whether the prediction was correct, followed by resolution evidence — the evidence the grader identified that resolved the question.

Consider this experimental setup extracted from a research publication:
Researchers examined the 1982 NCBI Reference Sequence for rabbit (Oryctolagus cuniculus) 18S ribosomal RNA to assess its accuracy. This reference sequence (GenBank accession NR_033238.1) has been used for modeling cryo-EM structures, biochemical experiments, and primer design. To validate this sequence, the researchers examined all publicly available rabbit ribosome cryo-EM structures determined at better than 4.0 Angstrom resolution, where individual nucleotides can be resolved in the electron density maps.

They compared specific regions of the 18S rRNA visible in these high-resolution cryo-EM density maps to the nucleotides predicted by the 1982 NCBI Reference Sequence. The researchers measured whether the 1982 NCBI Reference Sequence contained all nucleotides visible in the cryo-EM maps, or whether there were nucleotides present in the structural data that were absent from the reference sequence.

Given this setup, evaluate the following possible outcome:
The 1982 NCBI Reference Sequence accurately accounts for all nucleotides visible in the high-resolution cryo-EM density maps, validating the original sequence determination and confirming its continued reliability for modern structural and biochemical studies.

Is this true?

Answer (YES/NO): NO